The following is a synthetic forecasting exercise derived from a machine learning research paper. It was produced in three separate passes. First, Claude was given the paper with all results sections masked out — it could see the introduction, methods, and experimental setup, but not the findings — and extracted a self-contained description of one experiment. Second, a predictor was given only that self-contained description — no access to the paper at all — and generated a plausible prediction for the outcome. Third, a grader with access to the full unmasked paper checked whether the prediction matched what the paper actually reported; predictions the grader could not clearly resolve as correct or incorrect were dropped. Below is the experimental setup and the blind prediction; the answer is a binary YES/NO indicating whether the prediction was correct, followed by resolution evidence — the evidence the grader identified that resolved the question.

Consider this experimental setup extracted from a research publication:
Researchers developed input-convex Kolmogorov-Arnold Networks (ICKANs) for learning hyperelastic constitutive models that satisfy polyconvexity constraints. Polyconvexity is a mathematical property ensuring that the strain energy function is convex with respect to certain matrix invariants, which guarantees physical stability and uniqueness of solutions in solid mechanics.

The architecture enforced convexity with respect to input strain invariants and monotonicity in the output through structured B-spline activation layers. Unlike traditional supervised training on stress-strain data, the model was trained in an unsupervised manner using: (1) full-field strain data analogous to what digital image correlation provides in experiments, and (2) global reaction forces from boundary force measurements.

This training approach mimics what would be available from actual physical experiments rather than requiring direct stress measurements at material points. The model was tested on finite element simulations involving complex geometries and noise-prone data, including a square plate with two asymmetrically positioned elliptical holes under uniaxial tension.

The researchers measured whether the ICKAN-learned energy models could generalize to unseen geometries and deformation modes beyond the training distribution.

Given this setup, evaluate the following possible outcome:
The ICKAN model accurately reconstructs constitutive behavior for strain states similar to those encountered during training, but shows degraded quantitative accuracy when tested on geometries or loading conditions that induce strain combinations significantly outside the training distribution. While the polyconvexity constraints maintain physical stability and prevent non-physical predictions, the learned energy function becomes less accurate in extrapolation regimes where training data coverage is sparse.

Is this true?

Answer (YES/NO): NO